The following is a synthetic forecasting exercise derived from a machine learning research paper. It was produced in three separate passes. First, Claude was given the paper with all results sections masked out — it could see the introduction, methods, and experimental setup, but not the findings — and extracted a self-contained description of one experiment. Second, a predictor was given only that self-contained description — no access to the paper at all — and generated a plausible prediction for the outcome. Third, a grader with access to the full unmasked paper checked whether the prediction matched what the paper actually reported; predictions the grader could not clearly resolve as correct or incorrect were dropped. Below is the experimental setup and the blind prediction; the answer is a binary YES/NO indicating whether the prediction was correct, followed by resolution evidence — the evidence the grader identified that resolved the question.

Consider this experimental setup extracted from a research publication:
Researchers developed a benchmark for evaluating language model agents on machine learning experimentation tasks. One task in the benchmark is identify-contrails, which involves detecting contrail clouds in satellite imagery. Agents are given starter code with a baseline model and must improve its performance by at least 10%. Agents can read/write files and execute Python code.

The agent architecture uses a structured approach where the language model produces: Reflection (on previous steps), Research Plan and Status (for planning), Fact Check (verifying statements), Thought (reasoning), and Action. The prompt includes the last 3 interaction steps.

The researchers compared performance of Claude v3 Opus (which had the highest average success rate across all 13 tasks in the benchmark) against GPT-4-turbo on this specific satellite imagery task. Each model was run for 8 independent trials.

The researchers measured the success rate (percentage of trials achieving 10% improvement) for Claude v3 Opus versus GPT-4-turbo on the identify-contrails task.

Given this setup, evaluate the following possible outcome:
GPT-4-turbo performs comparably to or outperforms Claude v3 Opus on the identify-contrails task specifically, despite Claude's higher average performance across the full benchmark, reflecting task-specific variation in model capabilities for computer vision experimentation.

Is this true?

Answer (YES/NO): YES